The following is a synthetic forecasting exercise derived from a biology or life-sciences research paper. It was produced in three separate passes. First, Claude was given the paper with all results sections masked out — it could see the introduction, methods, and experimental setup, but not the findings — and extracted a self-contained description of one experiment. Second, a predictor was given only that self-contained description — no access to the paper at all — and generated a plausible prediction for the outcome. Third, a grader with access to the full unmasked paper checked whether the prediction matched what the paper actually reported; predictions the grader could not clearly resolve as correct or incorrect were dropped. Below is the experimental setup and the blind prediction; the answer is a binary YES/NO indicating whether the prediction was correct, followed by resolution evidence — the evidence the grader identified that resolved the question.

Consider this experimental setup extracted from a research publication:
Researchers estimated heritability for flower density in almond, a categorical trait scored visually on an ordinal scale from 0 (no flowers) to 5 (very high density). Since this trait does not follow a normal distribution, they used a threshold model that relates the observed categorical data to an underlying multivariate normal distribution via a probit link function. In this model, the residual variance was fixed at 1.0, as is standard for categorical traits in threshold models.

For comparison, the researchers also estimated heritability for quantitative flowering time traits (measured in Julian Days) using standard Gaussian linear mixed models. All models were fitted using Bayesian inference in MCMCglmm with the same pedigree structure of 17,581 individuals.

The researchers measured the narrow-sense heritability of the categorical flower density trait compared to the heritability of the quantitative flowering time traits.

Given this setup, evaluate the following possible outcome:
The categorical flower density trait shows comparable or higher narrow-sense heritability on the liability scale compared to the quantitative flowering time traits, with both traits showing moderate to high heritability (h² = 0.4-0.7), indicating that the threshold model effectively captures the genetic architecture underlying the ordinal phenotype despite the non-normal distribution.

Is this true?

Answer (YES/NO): NO